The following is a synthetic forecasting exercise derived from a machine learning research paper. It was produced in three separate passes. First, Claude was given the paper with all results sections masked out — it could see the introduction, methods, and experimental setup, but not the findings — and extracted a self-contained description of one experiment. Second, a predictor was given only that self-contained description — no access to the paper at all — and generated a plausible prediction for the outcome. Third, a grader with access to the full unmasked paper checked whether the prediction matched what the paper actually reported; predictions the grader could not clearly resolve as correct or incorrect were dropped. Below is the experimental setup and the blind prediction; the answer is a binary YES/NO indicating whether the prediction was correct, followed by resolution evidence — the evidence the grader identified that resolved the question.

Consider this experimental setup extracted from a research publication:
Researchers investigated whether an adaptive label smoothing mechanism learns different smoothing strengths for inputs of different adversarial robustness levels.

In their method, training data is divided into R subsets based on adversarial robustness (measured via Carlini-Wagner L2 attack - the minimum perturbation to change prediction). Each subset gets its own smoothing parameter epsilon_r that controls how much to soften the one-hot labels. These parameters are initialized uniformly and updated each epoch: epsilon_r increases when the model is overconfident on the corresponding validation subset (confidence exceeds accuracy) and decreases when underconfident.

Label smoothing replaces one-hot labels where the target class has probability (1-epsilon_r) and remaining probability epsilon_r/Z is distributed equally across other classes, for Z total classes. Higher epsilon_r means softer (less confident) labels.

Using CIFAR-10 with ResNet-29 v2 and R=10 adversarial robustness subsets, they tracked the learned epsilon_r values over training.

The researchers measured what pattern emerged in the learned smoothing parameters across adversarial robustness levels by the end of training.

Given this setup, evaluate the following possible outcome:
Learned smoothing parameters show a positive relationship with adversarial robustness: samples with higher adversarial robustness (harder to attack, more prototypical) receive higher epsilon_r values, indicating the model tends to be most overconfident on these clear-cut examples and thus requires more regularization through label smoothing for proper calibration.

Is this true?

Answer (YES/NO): NO